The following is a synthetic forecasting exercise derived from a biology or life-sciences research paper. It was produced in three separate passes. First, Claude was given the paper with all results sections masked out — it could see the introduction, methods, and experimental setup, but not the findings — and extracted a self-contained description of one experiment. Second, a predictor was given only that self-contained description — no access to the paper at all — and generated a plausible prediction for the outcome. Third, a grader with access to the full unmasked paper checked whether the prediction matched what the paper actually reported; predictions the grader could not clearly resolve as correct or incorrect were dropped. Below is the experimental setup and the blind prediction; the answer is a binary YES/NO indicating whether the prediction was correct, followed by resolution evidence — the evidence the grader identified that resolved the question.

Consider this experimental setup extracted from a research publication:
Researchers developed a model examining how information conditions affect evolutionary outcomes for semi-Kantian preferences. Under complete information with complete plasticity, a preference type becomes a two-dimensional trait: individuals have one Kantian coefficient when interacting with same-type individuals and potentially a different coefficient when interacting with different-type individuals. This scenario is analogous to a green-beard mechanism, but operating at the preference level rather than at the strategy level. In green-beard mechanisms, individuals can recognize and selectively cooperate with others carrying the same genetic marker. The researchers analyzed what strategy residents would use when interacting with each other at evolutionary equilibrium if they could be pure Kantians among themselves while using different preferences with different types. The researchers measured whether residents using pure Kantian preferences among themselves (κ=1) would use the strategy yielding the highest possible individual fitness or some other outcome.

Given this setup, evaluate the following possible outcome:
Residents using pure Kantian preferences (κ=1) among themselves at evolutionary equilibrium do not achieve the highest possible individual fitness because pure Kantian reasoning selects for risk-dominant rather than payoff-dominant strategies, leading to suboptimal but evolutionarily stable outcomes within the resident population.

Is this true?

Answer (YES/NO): NO